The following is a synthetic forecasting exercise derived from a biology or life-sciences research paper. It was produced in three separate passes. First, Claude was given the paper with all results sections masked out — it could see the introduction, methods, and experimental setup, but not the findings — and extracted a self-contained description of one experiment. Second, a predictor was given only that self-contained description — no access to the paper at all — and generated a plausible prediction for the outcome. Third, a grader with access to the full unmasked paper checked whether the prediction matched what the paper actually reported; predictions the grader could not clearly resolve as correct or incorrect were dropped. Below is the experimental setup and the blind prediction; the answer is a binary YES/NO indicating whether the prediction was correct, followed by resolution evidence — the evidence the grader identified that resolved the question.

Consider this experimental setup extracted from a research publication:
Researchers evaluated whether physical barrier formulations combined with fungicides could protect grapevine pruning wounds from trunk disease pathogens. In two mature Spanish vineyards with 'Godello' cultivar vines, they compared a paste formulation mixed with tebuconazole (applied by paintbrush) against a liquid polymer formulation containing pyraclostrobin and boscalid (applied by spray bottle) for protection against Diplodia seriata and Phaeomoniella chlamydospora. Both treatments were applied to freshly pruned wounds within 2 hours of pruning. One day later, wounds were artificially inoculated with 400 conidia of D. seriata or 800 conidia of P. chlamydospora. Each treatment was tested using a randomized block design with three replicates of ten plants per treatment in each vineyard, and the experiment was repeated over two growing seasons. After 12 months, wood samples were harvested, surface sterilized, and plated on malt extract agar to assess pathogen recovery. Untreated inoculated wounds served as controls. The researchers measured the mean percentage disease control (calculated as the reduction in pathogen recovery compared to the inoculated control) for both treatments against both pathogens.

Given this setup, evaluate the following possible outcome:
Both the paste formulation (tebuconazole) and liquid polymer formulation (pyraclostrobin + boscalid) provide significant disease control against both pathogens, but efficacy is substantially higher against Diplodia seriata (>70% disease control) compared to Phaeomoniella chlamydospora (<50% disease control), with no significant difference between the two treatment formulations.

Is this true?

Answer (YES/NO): NO